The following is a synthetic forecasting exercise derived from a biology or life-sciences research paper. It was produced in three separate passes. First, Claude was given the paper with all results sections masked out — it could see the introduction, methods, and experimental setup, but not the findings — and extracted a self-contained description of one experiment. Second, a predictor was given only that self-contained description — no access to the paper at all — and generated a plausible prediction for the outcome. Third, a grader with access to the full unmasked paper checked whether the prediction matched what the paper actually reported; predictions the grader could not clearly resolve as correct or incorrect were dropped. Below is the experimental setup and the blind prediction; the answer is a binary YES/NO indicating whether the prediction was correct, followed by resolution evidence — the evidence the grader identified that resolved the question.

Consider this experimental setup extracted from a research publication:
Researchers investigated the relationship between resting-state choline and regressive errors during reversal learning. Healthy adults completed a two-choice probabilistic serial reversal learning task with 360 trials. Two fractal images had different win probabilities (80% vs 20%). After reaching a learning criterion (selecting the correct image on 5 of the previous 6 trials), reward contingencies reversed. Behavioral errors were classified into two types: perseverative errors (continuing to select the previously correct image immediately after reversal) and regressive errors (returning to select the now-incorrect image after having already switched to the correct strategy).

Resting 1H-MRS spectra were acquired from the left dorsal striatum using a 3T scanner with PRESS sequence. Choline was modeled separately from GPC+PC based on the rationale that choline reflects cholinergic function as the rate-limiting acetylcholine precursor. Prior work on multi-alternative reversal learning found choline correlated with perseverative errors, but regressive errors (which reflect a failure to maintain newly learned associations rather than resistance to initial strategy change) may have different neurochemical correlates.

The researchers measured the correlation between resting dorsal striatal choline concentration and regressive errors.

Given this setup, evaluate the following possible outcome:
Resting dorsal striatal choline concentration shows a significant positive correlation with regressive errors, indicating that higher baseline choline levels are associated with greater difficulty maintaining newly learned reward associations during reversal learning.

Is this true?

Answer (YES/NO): NO